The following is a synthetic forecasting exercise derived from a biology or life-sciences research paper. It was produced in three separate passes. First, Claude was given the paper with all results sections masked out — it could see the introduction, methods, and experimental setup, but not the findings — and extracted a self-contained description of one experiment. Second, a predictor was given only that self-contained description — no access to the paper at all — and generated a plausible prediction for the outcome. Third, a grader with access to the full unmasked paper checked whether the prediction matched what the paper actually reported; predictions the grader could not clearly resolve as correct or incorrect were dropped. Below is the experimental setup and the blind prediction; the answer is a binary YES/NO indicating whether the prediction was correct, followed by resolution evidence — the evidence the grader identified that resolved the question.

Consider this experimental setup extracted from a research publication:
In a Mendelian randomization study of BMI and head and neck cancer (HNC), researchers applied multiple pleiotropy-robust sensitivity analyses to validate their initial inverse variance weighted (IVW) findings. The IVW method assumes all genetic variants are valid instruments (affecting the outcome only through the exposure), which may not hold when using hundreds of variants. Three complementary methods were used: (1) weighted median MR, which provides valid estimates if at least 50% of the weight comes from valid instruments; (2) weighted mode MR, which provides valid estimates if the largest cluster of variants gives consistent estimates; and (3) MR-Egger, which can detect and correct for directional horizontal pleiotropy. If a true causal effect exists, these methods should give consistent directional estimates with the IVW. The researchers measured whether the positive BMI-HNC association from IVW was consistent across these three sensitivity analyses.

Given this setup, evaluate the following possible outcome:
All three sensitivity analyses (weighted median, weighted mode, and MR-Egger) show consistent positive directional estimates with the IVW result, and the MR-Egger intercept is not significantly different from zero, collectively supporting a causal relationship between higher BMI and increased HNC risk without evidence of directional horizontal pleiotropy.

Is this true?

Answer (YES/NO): NO